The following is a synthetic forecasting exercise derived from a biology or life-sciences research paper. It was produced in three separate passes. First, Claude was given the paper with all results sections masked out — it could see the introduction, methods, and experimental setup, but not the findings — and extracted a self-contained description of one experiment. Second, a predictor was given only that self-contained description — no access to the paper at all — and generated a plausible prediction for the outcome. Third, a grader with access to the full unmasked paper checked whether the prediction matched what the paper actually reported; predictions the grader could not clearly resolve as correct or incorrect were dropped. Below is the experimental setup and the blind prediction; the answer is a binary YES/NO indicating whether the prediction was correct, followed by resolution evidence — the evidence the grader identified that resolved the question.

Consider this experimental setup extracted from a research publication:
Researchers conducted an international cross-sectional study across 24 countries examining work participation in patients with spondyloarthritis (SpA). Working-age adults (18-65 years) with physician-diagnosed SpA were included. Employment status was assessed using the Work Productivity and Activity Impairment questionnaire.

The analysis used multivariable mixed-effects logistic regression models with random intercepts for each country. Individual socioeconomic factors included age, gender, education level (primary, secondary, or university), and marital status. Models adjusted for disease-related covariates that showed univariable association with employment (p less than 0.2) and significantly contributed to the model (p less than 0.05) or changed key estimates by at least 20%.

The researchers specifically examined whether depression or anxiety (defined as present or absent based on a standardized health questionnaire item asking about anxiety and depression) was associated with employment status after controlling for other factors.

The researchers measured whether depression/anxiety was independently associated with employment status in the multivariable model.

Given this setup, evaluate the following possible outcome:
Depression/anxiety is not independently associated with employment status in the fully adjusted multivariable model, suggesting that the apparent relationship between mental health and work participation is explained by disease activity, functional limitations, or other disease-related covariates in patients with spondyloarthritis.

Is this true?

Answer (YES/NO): NO